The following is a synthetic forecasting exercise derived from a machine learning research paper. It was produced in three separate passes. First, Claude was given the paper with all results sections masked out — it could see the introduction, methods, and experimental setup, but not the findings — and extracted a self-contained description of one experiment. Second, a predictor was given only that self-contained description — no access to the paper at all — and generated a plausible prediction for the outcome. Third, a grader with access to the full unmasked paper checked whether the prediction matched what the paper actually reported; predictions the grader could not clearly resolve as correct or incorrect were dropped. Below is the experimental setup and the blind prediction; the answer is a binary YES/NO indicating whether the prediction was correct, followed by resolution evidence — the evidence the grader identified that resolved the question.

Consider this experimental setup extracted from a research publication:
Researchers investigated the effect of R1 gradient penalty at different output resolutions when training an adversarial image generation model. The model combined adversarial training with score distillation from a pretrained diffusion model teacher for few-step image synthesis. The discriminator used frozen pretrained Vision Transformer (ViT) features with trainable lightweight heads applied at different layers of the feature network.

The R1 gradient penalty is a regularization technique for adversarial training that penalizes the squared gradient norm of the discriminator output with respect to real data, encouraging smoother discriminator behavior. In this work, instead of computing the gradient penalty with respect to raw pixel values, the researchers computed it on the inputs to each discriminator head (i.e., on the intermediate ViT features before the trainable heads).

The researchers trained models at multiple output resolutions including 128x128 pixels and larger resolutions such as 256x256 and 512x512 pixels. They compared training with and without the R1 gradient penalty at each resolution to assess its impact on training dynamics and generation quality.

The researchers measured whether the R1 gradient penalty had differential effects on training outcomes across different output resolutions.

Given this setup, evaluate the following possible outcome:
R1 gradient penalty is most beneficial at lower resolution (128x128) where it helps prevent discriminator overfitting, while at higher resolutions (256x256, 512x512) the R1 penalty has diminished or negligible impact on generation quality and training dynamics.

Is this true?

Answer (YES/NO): NO